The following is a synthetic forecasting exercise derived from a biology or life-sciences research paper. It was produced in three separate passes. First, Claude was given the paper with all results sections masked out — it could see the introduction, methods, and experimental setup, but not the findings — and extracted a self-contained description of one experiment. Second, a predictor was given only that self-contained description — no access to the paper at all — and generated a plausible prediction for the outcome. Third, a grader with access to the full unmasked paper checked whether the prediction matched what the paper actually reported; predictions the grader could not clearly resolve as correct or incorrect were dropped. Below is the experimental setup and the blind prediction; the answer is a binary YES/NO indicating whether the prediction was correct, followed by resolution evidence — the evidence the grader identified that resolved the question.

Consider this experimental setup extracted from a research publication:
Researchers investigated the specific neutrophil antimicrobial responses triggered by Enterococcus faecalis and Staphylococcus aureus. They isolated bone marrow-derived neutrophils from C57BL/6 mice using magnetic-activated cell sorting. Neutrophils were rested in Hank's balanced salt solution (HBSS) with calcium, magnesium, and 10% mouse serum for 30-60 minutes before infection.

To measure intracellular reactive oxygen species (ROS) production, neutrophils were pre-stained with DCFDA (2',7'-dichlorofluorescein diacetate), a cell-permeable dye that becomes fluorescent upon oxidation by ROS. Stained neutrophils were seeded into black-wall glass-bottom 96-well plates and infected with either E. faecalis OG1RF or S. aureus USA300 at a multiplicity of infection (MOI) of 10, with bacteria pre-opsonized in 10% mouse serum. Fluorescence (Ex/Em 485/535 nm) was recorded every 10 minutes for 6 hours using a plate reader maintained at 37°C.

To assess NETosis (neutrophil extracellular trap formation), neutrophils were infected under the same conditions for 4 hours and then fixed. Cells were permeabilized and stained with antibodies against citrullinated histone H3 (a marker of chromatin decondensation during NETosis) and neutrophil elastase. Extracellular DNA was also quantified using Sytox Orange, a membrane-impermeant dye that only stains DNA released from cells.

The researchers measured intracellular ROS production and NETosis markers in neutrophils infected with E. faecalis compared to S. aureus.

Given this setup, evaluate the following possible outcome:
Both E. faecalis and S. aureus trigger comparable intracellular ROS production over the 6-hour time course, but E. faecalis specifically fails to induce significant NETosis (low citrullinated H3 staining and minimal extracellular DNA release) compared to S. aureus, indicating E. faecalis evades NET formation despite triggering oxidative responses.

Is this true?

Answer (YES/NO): NO